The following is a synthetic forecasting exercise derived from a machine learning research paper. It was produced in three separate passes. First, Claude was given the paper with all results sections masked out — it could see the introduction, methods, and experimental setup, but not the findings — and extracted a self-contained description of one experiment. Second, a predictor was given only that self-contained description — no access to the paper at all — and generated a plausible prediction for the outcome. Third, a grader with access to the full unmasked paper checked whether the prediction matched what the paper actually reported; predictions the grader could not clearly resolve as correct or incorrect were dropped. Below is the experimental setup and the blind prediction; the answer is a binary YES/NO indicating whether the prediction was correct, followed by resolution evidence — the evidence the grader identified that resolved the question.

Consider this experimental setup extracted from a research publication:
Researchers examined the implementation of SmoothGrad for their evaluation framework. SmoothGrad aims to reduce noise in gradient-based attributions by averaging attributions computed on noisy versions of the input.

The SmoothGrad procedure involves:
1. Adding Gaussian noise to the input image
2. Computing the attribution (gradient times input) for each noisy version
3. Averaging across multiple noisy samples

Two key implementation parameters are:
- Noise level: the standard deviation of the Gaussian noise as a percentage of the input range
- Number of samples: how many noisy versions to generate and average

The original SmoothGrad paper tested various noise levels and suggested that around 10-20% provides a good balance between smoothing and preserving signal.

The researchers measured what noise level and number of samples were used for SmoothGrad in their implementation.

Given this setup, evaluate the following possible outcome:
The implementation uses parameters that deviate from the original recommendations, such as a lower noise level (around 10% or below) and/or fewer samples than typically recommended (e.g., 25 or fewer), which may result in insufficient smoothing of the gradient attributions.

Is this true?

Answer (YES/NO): NO